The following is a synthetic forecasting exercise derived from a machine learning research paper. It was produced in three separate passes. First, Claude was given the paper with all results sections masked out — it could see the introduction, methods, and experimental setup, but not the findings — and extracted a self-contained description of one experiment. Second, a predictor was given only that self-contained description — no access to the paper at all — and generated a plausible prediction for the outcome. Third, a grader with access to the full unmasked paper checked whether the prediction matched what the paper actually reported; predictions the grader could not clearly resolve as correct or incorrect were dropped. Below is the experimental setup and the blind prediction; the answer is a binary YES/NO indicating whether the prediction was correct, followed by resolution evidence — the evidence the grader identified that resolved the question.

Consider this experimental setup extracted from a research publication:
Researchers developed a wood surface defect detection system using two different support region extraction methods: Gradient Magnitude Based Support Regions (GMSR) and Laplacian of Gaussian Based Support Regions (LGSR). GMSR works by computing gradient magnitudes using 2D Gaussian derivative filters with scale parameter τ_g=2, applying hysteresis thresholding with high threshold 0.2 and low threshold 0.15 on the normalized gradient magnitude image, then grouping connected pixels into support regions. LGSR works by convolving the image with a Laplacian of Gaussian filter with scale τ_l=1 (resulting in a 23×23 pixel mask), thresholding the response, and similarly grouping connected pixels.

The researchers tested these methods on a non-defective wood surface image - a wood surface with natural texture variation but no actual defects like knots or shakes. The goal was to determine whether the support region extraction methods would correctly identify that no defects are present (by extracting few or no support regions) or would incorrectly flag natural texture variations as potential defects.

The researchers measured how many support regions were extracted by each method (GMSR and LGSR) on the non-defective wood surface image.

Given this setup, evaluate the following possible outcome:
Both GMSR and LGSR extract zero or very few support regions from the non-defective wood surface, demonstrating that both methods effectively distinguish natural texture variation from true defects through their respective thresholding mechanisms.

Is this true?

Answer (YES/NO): YES